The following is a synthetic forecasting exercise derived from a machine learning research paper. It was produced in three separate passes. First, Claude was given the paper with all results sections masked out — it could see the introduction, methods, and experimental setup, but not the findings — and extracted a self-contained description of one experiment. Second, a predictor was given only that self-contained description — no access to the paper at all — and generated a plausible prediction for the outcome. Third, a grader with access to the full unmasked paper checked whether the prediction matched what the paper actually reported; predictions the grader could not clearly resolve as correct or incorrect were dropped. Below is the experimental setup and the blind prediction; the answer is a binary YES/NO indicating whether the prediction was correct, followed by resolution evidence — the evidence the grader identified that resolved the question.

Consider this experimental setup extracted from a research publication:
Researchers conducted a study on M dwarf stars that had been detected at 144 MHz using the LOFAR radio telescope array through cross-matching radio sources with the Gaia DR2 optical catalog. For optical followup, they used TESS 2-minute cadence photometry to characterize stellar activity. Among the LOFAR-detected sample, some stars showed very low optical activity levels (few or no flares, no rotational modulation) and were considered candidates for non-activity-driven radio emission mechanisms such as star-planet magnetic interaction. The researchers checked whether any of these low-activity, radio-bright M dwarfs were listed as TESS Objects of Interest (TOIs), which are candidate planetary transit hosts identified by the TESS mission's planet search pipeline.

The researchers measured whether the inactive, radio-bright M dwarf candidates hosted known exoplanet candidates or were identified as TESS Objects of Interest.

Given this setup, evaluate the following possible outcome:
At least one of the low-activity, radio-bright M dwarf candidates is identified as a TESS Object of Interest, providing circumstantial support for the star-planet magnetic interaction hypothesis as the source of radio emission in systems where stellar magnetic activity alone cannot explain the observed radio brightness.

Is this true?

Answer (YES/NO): NO